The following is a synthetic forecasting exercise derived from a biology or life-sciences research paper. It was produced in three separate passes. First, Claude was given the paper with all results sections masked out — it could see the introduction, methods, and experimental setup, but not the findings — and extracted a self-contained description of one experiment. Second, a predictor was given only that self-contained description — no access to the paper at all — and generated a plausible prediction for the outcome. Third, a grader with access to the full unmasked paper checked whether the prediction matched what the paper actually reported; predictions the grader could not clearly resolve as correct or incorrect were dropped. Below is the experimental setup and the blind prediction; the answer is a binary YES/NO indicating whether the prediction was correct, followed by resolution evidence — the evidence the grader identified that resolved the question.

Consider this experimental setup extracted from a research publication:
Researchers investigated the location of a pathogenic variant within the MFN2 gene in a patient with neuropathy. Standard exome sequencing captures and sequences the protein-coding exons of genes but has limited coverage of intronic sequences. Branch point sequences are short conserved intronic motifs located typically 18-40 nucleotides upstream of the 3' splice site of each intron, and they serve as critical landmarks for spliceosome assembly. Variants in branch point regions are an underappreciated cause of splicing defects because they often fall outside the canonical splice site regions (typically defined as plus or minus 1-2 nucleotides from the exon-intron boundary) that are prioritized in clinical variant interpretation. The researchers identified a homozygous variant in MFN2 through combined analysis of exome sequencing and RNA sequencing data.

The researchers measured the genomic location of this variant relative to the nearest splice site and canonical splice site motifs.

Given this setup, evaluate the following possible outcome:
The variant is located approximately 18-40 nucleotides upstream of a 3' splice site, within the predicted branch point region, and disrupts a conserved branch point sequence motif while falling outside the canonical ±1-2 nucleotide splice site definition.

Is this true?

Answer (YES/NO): YES